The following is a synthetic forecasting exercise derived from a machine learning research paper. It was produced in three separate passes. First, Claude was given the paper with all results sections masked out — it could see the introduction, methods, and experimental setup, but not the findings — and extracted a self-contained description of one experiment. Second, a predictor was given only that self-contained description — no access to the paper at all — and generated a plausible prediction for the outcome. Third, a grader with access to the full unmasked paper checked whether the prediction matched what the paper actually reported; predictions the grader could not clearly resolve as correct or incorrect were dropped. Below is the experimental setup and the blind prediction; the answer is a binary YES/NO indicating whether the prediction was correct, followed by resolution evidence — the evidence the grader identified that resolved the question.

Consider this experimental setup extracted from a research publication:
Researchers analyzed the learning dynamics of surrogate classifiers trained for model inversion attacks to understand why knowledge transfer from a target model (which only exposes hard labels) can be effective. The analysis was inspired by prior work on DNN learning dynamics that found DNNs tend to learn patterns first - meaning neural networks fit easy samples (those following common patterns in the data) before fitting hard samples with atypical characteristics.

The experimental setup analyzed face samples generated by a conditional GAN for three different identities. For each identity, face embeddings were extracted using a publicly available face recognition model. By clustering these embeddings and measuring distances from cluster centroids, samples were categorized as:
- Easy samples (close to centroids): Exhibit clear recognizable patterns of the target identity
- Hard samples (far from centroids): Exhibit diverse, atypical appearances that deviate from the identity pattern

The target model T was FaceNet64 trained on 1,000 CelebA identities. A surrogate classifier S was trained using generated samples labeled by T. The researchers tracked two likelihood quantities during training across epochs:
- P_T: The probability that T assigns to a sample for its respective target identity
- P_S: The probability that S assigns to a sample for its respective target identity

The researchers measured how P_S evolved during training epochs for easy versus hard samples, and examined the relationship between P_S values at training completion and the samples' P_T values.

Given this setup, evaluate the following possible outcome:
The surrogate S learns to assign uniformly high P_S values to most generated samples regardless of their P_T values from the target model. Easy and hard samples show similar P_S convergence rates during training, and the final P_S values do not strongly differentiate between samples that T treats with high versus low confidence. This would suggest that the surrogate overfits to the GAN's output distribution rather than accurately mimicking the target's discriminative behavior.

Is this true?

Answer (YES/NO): NO